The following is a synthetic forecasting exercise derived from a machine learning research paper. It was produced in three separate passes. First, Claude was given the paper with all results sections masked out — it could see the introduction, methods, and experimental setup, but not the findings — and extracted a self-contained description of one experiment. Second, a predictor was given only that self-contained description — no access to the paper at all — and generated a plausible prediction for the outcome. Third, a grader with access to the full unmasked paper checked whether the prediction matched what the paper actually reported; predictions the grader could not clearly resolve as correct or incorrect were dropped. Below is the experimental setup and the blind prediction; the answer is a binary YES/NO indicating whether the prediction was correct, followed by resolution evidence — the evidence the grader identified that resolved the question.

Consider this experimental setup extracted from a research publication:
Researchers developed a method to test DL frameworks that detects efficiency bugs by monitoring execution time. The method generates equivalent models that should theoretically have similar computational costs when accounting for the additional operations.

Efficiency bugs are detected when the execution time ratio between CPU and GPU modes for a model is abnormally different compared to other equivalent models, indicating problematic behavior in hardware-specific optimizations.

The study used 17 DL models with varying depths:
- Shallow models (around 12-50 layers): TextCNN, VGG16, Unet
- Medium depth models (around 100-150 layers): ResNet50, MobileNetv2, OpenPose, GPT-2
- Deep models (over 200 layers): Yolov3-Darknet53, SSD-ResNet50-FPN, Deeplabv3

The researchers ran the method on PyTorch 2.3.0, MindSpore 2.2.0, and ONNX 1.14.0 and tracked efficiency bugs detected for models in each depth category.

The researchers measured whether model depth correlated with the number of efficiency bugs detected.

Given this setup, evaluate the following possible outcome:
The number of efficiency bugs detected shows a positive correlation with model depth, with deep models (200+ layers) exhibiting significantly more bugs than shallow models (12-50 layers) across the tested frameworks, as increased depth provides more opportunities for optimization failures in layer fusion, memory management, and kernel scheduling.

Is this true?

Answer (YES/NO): NO